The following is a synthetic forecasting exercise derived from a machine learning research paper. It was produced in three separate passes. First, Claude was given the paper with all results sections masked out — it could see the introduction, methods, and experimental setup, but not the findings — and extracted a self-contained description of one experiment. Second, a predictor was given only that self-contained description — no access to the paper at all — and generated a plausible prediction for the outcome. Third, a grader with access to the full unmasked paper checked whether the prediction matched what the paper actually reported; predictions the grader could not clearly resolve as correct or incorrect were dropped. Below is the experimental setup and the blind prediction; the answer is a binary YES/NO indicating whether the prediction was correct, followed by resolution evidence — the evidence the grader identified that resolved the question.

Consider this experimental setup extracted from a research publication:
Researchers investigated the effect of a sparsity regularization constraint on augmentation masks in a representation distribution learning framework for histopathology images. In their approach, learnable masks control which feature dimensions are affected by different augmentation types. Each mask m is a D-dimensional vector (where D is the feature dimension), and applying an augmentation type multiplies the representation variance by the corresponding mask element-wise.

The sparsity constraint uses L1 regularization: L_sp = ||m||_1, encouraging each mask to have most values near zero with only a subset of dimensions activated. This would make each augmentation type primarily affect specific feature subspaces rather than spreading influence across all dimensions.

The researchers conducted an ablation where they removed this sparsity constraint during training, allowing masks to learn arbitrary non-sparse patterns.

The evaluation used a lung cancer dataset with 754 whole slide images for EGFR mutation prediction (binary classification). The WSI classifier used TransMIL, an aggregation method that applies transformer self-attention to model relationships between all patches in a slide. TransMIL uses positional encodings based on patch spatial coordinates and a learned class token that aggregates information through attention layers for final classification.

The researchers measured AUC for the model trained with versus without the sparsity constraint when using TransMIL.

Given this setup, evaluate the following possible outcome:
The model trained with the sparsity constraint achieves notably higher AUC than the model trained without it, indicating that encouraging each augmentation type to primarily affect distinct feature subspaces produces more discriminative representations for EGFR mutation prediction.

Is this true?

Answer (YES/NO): YES